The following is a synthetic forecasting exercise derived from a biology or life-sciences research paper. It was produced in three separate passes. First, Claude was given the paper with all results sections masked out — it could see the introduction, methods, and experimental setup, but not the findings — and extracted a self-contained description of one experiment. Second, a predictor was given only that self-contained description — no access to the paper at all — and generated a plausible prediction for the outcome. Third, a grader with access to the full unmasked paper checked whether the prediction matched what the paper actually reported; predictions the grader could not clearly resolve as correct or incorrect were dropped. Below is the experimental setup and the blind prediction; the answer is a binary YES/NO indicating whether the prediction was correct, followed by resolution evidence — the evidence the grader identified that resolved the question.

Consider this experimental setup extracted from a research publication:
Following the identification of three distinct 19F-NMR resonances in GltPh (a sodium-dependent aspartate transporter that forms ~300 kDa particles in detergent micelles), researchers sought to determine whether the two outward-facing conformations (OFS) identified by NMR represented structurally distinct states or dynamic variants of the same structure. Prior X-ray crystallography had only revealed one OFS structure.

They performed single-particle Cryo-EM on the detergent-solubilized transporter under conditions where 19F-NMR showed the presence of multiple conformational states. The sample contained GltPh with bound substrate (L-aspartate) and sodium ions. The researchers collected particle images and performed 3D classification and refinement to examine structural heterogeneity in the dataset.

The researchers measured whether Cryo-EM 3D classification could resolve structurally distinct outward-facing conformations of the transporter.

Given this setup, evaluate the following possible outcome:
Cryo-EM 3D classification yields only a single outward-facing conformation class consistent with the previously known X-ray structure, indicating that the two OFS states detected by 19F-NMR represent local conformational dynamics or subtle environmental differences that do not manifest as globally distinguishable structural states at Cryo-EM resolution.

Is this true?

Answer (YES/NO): NO